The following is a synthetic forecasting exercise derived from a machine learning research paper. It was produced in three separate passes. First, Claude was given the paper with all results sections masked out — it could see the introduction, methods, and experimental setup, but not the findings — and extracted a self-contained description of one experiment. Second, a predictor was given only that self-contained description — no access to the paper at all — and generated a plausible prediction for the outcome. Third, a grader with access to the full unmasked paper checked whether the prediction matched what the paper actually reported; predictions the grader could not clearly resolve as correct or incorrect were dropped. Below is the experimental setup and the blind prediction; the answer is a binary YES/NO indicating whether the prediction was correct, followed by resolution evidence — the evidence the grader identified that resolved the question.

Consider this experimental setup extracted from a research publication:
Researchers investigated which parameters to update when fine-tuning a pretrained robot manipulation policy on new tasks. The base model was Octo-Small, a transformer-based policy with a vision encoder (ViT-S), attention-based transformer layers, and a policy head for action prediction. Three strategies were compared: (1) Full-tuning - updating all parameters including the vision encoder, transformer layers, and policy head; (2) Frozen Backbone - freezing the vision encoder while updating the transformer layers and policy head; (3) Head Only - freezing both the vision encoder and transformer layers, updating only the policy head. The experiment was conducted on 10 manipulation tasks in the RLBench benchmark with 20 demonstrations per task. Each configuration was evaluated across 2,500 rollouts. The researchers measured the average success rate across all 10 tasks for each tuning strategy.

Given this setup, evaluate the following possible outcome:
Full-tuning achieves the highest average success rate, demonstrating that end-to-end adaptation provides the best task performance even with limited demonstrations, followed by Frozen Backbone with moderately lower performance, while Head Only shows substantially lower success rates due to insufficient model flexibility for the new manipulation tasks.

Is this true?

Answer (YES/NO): YES